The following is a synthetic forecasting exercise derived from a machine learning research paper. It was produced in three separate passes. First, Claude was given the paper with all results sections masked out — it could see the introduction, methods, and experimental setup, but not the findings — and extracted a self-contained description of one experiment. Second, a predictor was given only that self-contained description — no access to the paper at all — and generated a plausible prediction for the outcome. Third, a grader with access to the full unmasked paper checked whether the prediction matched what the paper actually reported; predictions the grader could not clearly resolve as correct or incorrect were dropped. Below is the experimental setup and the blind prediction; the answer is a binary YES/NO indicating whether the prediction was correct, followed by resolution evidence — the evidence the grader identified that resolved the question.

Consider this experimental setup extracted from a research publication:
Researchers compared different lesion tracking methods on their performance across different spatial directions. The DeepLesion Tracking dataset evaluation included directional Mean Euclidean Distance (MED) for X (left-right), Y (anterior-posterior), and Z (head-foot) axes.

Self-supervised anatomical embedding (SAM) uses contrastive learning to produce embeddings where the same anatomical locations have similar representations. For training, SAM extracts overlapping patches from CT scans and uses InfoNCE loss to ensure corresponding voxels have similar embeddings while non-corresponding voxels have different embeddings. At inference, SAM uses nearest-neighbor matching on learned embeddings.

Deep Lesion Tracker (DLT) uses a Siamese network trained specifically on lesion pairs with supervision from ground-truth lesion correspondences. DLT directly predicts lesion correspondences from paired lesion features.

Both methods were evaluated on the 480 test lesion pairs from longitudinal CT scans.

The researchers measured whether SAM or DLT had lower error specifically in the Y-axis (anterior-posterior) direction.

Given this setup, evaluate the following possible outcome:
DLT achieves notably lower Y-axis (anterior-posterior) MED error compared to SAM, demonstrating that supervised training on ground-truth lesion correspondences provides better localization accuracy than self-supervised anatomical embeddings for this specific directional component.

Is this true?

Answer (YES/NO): NO